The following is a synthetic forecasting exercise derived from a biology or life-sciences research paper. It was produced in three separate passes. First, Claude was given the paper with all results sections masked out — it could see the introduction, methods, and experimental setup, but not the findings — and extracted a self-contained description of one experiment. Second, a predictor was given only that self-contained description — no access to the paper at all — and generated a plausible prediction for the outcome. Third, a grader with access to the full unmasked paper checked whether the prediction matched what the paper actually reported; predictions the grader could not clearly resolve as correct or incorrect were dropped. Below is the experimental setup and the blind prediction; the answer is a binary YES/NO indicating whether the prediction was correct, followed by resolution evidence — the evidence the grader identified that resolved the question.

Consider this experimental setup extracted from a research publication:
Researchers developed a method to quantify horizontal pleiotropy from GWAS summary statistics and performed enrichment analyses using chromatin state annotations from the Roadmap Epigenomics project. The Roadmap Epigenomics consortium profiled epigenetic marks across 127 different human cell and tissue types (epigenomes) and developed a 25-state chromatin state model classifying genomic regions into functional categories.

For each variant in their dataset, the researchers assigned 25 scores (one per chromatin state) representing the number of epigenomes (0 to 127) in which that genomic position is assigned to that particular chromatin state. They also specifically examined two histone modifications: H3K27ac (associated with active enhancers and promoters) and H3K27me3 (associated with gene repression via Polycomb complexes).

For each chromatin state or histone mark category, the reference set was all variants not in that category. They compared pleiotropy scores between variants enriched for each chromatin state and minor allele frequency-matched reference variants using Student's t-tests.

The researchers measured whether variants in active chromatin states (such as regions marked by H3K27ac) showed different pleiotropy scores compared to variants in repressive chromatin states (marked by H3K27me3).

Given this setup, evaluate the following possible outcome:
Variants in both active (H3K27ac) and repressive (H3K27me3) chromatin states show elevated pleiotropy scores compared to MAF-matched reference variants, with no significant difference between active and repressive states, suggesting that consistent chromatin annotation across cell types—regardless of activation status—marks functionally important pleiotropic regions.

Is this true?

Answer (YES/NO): NO